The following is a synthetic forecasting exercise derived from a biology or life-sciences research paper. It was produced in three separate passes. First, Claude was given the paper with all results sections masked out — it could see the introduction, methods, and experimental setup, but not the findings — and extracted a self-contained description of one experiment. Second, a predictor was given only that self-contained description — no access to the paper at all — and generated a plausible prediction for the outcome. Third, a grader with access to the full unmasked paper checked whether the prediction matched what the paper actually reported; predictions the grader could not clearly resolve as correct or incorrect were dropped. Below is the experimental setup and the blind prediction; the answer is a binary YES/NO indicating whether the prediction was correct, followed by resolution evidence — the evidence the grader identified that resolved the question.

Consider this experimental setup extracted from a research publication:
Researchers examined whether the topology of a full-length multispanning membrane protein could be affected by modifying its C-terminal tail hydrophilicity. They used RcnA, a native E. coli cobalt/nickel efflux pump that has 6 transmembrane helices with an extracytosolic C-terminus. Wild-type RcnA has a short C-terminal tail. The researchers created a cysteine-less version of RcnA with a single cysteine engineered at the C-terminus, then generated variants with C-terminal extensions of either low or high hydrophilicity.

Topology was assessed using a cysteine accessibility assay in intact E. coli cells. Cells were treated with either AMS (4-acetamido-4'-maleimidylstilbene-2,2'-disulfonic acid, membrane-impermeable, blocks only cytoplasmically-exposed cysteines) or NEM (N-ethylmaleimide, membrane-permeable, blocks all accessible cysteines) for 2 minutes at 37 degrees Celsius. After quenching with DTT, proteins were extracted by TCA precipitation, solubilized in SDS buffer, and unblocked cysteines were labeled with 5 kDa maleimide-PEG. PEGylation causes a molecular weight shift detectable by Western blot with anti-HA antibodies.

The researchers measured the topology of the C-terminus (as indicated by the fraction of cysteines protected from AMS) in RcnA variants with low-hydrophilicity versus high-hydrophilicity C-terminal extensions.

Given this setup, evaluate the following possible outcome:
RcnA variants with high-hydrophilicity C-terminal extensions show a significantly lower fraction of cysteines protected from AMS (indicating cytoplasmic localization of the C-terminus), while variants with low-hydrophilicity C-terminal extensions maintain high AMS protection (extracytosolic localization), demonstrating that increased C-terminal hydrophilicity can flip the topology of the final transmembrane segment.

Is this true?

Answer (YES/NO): NO